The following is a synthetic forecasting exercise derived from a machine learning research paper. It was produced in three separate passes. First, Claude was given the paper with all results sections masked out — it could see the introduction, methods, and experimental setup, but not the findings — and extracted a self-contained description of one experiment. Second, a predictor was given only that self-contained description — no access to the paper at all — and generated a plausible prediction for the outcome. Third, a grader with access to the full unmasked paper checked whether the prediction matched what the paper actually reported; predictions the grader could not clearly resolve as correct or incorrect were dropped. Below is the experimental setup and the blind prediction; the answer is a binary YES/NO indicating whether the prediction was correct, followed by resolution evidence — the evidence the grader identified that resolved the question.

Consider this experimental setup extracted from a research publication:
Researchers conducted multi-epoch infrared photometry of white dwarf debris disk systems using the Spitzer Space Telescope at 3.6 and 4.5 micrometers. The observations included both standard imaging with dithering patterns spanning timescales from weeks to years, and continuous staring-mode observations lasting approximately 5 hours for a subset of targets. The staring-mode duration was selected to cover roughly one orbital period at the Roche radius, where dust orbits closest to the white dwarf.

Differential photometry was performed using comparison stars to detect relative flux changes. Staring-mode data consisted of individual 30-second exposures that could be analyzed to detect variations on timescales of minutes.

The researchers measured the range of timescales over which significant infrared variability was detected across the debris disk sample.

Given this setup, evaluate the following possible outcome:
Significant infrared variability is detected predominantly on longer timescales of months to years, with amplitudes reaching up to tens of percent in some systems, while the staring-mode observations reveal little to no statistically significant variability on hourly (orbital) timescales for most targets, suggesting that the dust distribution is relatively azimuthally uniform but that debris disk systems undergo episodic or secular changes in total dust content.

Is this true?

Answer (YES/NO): NO